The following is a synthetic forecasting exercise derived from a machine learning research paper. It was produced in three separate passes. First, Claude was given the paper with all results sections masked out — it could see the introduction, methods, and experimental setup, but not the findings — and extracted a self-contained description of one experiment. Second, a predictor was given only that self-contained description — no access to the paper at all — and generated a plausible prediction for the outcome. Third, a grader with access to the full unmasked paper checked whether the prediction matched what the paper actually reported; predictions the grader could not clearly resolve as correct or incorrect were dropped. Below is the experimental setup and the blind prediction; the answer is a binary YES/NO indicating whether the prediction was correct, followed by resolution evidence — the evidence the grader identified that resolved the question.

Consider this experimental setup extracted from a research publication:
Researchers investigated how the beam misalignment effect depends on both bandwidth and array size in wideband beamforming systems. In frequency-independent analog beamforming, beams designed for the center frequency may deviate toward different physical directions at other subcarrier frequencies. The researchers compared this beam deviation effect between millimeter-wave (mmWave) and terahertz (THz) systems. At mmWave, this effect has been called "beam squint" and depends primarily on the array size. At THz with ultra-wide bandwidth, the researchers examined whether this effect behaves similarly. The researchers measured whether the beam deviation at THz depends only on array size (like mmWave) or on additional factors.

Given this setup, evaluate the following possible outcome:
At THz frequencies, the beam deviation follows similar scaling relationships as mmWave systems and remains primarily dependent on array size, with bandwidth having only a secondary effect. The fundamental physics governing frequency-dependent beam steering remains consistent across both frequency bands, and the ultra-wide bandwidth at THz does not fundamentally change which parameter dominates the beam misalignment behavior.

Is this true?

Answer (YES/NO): NO